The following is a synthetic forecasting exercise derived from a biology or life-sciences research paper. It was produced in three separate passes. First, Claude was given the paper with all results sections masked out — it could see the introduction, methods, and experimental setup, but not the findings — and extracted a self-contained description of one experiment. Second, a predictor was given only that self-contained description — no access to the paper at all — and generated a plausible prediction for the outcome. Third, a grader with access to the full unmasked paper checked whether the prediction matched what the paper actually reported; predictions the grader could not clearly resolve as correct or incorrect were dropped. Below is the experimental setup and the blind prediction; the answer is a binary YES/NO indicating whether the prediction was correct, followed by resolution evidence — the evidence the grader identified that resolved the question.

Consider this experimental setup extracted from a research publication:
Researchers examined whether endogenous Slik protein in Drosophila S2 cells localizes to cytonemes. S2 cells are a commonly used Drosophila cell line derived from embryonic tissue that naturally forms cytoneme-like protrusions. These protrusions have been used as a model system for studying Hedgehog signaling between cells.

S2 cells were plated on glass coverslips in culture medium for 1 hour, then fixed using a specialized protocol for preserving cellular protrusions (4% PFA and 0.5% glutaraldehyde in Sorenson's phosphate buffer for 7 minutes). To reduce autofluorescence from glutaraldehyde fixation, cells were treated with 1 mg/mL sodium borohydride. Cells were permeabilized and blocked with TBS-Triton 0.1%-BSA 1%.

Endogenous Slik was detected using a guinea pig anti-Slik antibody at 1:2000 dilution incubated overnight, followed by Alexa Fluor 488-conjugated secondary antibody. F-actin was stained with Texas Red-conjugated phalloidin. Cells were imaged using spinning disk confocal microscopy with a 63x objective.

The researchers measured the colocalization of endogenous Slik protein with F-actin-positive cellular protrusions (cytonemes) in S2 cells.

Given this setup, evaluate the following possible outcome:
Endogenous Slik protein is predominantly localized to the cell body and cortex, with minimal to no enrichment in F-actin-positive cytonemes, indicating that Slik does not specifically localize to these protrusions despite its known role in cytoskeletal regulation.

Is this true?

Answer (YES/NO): NO